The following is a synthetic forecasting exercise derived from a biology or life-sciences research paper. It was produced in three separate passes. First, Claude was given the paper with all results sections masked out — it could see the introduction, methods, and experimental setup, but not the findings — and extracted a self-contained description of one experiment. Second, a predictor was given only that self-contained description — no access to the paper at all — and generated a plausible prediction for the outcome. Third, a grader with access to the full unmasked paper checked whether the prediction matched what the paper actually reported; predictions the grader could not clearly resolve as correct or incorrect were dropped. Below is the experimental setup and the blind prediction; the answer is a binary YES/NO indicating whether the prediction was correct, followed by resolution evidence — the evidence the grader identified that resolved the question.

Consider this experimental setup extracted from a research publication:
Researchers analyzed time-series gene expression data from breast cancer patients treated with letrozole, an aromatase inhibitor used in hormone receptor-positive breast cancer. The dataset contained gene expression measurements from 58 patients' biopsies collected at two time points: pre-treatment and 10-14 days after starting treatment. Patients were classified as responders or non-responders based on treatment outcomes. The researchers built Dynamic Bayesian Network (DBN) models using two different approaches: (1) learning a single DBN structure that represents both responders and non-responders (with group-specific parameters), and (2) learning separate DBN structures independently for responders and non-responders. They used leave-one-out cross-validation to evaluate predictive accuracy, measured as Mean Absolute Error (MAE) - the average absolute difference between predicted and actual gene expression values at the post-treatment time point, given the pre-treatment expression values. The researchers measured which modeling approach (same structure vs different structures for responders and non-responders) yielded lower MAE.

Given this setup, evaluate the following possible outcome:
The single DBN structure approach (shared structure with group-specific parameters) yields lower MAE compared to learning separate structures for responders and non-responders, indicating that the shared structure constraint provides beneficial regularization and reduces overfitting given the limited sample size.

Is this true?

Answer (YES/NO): YES